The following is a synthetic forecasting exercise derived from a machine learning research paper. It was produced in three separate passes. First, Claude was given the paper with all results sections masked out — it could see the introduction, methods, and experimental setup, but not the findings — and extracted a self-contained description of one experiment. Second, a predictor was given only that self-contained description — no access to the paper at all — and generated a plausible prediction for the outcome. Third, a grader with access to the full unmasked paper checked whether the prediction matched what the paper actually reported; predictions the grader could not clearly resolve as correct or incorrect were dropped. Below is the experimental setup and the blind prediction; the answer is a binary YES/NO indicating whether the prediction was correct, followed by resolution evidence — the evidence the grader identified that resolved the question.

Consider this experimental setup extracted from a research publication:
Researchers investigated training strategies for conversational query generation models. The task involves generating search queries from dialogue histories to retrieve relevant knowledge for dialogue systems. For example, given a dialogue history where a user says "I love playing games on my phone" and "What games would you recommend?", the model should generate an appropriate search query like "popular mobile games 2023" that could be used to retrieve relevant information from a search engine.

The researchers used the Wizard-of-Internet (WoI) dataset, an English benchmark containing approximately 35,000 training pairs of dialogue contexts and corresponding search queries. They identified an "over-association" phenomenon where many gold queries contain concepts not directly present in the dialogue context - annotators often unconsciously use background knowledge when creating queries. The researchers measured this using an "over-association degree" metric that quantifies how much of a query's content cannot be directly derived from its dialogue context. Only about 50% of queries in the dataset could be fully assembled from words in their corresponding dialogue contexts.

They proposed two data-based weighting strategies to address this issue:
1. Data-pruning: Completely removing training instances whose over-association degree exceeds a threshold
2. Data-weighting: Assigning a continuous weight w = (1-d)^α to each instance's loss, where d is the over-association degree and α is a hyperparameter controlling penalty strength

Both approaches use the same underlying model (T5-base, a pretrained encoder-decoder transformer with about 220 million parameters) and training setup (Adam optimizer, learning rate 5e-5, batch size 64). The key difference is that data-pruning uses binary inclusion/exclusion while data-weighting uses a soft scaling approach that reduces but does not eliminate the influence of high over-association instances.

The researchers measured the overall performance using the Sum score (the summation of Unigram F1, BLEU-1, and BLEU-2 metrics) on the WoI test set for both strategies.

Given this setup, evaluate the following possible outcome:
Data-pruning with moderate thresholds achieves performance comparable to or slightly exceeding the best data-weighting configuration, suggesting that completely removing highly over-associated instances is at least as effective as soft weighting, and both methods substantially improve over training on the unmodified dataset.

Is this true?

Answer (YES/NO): NO